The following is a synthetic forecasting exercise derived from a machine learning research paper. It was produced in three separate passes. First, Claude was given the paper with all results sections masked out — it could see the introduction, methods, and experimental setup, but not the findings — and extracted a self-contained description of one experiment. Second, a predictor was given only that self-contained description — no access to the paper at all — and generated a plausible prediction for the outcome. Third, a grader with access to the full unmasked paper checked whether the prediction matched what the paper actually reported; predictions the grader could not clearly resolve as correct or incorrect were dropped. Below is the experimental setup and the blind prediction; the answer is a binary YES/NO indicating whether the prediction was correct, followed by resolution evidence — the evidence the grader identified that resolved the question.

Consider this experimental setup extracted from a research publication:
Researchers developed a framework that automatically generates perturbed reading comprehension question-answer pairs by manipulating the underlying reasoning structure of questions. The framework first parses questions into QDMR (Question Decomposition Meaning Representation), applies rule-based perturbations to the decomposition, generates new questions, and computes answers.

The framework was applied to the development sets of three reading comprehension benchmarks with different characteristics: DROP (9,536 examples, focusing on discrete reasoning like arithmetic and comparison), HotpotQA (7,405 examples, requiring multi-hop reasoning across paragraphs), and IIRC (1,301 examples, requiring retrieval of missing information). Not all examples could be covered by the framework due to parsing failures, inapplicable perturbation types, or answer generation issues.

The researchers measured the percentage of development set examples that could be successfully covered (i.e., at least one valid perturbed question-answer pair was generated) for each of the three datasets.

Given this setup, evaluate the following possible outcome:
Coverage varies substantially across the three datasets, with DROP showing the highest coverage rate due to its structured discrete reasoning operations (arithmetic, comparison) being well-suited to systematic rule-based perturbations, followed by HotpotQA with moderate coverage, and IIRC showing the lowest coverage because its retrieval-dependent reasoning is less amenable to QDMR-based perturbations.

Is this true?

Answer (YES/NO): NO